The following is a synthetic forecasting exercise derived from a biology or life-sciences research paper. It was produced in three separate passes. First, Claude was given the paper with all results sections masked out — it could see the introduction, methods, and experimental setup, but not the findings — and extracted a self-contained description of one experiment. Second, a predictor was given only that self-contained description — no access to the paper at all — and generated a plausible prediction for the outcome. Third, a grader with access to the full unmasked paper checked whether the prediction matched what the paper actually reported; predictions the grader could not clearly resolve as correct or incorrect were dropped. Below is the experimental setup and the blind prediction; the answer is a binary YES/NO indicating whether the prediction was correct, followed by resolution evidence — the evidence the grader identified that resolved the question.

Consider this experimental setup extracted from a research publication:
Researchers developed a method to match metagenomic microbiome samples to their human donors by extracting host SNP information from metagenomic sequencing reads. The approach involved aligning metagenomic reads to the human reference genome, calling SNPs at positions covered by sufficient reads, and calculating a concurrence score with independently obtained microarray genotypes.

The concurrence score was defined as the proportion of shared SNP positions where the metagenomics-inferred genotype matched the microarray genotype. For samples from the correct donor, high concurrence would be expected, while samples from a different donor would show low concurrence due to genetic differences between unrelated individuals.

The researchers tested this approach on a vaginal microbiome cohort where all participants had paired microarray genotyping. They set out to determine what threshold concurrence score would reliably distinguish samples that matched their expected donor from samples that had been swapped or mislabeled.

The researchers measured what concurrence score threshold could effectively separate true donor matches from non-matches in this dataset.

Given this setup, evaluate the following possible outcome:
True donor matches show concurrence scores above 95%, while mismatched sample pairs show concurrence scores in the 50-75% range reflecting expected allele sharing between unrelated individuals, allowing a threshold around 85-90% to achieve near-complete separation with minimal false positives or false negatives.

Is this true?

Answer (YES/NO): NO